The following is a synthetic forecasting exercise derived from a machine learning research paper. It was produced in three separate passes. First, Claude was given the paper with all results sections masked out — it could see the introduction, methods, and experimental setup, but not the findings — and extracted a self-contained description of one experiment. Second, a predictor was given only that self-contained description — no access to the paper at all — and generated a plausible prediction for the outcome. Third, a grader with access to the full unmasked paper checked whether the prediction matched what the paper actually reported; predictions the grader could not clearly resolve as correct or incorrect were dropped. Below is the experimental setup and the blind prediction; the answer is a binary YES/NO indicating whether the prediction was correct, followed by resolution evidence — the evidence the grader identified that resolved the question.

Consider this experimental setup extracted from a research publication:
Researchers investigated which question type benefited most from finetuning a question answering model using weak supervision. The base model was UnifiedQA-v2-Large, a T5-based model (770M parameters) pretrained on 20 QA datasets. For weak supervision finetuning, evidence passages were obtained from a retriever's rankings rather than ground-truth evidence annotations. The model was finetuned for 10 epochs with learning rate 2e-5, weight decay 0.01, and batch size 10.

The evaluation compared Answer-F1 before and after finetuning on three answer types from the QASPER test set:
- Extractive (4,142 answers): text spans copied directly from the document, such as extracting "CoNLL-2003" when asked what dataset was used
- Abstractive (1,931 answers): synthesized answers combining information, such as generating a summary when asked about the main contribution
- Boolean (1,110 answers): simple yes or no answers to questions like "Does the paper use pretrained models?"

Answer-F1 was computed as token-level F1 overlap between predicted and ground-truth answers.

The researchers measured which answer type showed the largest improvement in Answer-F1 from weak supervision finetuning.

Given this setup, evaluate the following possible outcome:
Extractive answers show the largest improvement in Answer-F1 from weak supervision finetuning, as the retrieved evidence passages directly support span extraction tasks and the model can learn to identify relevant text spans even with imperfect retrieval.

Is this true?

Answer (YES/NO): NO